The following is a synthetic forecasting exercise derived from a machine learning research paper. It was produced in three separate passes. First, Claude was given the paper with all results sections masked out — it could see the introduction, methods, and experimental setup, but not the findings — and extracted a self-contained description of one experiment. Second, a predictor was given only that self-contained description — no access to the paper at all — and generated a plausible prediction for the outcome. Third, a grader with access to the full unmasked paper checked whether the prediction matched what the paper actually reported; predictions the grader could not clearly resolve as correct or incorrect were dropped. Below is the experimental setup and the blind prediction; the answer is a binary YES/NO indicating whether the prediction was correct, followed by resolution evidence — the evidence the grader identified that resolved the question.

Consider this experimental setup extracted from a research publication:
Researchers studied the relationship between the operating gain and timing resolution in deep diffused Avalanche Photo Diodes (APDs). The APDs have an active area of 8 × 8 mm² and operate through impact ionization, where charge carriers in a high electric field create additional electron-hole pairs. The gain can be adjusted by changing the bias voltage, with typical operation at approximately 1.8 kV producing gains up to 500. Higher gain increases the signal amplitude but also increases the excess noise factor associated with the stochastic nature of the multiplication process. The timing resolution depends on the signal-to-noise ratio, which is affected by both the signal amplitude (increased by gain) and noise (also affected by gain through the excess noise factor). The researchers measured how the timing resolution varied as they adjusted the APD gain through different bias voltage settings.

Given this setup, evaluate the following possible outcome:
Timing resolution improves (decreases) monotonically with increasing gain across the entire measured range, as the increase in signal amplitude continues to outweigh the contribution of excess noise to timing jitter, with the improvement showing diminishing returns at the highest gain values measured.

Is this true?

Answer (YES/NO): YES